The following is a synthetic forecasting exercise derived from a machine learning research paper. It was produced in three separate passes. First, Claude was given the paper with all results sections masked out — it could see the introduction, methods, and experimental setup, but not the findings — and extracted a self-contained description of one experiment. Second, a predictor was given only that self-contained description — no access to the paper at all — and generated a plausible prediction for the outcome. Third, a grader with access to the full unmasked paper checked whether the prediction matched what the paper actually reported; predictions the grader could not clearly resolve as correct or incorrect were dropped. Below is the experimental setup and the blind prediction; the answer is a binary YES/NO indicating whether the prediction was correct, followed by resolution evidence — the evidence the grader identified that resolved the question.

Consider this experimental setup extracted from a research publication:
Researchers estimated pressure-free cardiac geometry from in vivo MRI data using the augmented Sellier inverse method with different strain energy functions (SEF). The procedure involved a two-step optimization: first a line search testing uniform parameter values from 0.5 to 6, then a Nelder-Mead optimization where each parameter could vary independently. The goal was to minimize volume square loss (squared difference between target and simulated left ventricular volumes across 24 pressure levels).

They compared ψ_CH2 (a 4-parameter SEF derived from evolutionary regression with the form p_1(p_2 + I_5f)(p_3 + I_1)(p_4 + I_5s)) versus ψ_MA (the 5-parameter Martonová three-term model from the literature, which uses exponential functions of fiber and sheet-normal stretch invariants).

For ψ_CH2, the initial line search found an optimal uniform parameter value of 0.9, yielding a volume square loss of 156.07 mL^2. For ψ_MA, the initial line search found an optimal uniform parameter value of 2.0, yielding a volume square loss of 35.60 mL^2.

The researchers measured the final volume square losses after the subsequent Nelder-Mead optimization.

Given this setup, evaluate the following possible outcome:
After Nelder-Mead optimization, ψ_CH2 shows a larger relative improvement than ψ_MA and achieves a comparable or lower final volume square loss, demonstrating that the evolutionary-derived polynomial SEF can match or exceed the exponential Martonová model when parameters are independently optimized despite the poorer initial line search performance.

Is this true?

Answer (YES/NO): NO